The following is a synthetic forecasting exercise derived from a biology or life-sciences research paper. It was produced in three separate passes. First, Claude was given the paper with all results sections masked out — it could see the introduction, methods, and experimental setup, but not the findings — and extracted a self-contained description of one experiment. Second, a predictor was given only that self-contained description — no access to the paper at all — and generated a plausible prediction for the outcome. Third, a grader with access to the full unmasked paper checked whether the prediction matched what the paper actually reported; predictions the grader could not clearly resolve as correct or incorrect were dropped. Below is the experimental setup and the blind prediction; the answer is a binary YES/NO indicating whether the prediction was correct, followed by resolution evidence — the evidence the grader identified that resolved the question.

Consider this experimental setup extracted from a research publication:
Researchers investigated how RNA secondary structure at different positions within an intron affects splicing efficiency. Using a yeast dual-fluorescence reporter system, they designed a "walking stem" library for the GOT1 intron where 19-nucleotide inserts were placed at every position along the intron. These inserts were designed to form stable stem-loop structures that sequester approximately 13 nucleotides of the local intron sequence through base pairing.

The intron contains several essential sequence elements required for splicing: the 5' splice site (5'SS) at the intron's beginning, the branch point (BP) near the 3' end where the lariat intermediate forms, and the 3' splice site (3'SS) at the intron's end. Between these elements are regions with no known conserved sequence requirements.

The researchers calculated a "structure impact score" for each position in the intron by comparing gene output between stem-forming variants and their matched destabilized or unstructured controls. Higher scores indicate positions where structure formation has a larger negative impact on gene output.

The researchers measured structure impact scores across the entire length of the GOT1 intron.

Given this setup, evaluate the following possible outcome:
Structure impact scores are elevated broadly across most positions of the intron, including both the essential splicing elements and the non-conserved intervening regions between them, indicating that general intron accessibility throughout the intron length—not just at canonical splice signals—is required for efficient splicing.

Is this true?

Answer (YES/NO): NO